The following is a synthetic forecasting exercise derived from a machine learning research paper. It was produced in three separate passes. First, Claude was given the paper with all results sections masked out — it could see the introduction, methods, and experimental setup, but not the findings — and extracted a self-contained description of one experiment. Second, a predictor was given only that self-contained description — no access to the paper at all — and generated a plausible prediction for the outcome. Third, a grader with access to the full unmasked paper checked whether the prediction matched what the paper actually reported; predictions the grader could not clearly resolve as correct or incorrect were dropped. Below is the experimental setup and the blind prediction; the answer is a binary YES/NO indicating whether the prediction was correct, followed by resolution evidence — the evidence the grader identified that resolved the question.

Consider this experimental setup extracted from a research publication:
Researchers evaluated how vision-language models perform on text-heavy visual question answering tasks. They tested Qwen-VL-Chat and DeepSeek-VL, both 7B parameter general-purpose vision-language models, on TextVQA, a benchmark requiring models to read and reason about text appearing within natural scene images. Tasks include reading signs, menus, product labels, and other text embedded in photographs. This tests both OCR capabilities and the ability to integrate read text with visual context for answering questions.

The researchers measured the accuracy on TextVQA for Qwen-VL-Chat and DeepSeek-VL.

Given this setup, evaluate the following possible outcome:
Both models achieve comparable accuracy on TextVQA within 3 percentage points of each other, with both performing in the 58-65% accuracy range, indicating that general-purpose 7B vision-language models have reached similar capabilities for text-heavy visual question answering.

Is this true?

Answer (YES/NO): NO